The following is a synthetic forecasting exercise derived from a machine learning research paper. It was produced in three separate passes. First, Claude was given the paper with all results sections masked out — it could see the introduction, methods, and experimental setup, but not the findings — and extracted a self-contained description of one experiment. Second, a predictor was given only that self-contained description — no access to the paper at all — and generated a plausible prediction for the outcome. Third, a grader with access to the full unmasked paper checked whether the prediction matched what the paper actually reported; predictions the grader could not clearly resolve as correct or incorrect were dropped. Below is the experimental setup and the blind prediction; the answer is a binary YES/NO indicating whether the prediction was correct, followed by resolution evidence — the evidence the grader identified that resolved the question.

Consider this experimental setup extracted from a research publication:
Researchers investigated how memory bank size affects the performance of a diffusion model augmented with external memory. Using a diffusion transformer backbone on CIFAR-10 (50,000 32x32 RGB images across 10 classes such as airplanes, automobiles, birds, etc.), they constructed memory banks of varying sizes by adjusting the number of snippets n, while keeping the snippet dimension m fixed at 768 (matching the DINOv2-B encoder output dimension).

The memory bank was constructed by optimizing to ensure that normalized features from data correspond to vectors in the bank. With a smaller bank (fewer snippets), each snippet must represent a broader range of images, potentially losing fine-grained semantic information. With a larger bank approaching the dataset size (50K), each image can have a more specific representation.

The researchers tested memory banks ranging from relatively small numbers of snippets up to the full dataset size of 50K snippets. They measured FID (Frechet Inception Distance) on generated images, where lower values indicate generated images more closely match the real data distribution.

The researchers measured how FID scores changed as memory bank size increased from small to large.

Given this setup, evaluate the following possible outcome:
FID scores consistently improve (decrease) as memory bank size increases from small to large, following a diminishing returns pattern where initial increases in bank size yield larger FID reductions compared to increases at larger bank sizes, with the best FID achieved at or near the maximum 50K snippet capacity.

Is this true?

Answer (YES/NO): YES